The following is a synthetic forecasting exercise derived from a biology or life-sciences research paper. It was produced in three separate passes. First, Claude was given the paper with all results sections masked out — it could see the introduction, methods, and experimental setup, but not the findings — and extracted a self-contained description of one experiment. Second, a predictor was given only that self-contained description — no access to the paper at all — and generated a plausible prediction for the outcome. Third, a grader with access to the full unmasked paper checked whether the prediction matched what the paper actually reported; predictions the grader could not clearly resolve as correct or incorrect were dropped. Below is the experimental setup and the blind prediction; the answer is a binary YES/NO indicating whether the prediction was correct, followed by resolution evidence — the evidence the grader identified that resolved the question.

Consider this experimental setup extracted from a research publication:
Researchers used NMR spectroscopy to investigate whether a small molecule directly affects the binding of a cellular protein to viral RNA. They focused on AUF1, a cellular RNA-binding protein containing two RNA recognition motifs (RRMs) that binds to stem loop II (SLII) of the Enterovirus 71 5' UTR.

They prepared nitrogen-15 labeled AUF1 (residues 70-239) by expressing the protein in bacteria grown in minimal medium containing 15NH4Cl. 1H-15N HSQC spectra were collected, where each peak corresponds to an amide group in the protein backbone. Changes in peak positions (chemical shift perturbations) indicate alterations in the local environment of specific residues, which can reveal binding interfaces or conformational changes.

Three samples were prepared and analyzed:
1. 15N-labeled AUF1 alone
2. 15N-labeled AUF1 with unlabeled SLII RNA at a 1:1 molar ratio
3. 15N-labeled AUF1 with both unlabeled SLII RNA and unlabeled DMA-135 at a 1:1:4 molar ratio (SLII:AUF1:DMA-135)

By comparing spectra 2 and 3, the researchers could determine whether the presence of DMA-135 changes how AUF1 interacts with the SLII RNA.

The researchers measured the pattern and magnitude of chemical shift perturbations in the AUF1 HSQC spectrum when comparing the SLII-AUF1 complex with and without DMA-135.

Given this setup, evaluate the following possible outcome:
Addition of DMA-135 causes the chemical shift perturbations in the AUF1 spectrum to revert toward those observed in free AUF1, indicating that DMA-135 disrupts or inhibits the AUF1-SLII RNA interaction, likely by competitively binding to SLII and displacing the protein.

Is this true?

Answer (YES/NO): NO